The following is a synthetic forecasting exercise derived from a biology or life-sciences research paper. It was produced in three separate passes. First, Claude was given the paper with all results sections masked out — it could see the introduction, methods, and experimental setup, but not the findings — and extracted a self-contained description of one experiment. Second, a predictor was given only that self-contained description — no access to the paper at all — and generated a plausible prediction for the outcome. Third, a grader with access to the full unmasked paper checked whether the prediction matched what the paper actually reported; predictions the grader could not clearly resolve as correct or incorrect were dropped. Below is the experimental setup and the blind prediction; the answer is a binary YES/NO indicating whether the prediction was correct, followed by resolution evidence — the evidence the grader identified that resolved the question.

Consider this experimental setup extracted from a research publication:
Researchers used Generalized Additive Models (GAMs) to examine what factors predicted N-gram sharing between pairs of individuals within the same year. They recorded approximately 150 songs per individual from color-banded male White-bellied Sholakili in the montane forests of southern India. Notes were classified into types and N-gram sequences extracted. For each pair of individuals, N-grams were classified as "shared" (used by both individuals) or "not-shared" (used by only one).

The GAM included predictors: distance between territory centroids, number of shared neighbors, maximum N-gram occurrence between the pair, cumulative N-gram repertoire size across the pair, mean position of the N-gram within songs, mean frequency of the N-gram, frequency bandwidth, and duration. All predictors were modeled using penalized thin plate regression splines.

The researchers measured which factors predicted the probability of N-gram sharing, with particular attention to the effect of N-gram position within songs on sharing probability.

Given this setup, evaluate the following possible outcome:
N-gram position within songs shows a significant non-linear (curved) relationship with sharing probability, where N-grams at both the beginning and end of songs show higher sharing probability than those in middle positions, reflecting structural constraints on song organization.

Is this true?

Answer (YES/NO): NO